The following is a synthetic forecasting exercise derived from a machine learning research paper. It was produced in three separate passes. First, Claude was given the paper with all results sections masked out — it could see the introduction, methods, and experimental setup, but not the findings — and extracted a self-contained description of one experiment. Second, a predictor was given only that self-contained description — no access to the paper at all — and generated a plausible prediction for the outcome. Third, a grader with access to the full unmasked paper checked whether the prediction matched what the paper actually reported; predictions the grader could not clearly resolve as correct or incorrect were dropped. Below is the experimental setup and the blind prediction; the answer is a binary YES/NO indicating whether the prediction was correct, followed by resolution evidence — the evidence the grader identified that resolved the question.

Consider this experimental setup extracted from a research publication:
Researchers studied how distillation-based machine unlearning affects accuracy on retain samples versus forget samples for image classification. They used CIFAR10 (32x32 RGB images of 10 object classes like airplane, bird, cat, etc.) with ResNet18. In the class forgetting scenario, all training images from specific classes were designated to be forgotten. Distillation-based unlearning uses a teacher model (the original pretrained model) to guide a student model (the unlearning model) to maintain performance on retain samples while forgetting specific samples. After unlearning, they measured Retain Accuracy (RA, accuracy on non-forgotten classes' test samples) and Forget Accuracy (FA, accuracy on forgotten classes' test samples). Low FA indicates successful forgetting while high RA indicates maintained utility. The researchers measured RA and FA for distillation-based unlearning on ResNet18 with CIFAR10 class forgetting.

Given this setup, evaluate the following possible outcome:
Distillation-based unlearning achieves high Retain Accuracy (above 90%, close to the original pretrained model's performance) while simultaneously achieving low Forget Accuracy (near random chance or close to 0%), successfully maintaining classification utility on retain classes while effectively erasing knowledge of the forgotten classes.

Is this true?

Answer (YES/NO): YES